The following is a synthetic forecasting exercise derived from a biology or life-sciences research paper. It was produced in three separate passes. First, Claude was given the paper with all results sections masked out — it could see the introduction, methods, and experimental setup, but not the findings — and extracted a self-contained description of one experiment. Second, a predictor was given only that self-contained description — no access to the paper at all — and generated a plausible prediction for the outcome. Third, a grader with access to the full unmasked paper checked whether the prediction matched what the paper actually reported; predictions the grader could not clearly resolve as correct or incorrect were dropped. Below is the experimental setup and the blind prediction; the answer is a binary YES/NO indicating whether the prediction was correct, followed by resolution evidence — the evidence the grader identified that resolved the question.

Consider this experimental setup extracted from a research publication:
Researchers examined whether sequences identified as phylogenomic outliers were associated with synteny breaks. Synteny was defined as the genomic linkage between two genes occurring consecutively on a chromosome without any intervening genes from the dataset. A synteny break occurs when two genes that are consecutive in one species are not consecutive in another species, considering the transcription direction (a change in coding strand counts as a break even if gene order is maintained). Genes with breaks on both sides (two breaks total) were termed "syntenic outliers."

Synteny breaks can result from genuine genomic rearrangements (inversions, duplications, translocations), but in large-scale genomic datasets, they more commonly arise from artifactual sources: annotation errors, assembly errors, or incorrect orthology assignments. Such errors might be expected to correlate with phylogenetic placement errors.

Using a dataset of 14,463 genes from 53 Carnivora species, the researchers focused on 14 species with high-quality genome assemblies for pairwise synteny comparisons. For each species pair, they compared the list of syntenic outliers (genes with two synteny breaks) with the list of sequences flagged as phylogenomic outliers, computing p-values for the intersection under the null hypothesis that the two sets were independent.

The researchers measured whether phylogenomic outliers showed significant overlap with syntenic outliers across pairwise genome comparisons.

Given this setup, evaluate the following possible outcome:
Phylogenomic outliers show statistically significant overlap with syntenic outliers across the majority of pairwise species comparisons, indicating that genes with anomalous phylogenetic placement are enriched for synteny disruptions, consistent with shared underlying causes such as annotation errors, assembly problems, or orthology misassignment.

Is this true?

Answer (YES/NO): YES